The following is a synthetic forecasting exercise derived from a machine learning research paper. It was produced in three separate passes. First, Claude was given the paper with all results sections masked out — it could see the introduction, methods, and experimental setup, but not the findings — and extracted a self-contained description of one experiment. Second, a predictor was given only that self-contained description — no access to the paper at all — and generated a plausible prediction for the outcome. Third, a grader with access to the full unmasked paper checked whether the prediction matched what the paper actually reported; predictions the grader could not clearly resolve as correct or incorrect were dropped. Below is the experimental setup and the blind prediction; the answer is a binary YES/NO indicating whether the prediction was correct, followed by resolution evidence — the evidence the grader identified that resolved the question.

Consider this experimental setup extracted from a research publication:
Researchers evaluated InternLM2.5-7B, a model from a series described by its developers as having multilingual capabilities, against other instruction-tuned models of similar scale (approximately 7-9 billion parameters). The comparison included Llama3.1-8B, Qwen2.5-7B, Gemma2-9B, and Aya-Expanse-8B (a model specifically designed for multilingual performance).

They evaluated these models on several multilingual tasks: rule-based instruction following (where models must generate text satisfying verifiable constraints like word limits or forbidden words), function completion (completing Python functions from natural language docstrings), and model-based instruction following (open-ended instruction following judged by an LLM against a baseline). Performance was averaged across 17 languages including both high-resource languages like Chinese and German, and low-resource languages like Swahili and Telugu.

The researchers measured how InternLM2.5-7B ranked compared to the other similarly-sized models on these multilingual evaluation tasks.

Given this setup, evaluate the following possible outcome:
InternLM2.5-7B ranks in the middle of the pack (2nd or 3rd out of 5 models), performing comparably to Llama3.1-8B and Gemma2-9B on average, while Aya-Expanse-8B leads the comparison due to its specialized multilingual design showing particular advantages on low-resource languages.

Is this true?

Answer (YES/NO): NO